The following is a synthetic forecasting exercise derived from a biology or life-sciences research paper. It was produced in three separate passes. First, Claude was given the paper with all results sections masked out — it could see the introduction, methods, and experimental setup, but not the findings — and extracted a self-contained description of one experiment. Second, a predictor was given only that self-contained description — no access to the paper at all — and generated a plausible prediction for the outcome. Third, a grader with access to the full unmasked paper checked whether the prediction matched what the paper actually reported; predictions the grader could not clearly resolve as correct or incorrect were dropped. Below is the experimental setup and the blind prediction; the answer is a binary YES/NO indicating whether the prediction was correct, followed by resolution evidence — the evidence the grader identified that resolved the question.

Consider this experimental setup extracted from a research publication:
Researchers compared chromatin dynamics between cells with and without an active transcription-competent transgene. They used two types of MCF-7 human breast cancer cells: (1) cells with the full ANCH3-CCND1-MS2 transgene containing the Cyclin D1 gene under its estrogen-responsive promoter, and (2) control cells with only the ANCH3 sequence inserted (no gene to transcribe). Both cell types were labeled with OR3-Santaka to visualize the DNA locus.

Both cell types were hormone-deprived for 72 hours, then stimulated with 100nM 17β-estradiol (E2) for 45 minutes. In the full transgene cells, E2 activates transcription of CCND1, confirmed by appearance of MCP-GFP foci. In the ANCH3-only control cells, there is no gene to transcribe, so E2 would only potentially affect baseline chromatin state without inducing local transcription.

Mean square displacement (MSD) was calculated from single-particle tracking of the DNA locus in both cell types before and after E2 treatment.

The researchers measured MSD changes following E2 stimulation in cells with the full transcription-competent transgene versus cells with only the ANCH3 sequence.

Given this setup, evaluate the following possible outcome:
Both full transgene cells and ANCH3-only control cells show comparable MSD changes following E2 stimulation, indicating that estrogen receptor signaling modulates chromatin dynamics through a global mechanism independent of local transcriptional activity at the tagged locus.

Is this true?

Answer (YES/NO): NO